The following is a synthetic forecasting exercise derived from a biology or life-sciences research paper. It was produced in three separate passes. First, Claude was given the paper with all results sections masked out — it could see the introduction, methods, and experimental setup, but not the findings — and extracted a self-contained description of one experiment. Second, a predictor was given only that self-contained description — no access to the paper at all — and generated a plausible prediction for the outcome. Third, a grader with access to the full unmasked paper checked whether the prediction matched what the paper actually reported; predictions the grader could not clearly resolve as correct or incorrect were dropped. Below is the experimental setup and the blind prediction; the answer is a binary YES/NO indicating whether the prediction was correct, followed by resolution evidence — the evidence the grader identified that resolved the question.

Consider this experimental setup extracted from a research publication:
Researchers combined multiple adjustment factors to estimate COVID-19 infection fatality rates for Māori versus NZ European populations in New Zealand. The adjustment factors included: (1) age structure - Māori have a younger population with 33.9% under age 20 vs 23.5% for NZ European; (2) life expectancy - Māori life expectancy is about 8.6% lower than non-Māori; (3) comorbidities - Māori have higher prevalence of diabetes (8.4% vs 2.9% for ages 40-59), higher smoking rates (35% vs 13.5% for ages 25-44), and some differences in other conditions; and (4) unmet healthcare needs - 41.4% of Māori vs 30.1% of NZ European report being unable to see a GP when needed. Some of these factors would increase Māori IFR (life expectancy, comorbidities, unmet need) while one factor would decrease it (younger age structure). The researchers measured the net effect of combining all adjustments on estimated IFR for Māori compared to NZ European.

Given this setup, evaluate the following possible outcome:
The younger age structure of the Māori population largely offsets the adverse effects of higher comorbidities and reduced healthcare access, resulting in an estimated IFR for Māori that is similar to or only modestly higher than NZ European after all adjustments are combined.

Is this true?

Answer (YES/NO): NO